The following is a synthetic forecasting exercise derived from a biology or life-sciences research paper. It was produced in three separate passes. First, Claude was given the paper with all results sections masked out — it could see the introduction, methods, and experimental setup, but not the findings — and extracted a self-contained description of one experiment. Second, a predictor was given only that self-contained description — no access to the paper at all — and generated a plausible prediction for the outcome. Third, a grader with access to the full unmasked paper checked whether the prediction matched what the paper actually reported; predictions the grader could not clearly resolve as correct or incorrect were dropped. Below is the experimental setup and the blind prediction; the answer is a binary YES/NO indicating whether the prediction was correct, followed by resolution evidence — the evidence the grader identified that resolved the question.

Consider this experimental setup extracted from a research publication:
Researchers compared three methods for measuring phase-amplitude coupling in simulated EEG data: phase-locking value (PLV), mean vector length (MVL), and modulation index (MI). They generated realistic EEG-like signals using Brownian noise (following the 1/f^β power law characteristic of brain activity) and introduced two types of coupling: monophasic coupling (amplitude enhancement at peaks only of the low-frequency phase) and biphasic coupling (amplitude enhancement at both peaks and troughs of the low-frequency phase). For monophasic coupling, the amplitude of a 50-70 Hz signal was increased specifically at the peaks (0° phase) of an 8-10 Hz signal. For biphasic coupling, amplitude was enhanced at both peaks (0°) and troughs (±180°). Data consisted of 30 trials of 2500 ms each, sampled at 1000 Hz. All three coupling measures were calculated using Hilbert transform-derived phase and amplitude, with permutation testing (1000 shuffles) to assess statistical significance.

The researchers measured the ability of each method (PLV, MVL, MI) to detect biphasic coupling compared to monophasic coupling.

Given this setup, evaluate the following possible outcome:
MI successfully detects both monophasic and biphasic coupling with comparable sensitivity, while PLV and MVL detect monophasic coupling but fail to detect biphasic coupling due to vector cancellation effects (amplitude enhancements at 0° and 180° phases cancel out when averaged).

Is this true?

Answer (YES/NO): NO